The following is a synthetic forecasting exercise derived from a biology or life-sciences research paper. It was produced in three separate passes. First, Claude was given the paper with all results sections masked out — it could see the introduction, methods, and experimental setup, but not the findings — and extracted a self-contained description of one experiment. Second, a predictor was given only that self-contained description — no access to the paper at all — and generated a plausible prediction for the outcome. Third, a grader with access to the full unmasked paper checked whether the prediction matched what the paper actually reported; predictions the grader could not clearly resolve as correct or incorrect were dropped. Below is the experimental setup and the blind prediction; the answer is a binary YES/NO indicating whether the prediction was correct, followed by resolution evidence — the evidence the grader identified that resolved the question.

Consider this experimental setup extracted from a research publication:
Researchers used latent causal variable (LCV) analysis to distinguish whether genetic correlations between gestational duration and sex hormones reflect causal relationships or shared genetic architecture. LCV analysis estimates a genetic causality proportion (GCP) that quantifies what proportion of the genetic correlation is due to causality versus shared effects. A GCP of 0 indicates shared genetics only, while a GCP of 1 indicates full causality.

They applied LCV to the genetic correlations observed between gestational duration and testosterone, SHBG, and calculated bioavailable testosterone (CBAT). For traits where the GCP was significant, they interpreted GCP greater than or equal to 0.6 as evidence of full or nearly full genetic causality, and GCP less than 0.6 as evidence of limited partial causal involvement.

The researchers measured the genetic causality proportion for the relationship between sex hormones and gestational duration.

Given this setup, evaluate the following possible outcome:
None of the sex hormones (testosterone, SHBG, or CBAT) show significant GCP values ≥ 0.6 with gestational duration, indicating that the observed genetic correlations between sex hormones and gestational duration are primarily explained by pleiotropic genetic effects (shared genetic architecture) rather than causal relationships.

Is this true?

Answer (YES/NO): NO